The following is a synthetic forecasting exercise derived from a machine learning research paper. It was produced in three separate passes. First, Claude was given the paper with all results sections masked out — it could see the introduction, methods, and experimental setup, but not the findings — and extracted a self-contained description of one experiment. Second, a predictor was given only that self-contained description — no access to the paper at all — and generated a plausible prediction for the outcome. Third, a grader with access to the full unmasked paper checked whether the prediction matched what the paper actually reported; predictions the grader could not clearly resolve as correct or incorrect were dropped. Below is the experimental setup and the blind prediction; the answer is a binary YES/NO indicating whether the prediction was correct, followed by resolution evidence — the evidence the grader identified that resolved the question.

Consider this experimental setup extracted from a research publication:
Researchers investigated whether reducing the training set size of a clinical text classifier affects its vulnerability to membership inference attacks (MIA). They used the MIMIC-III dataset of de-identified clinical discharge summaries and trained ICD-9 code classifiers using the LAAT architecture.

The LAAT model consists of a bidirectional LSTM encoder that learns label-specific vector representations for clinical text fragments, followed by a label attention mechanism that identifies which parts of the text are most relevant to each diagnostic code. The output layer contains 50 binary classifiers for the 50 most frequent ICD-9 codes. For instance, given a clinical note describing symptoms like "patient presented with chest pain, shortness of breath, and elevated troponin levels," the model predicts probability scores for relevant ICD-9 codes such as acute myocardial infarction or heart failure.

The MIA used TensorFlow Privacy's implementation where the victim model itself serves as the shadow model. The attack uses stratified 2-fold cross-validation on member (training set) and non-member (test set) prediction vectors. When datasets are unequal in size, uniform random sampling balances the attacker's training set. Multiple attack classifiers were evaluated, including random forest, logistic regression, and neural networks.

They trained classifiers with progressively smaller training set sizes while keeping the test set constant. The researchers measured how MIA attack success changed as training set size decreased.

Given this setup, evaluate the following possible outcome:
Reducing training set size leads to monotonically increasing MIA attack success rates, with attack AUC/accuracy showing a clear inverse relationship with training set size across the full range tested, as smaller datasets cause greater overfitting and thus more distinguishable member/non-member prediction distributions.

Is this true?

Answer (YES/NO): NO